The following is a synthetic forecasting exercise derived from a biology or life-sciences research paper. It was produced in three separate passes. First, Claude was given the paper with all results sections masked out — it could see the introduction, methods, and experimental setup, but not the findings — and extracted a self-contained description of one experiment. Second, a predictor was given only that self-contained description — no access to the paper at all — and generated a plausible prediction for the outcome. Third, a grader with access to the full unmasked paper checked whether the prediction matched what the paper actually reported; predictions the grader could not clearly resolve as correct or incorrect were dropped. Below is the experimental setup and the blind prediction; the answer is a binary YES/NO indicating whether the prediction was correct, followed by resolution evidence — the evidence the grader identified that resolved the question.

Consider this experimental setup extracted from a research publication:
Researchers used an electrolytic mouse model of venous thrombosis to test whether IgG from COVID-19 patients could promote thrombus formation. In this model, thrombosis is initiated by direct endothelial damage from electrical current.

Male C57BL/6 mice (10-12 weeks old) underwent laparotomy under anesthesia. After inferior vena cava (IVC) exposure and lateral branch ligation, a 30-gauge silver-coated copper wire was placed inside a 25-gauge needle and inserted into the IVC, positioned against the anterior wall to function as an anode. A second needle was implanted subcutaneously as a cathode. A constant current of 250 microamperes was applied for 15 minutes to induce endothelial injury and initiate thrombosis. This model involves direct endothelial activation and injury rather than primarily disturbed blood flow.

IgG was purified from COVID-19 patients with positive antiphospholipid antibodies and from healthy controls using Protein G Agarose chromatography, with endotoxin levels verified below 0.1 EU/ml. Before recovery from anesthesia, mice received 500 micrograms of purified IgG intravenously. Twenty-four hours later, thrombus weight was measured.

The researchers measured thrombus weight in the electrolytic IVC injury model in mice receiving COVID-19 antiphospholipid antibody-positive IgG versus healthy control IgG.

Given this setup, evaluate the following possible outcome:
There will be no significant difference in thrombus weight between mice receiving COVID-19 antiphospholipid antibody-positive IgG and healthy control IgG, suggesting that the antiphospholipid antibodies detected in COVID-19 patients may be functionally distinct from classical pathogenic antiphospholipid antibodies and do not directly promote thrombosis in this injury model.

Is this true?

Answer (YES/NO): NO